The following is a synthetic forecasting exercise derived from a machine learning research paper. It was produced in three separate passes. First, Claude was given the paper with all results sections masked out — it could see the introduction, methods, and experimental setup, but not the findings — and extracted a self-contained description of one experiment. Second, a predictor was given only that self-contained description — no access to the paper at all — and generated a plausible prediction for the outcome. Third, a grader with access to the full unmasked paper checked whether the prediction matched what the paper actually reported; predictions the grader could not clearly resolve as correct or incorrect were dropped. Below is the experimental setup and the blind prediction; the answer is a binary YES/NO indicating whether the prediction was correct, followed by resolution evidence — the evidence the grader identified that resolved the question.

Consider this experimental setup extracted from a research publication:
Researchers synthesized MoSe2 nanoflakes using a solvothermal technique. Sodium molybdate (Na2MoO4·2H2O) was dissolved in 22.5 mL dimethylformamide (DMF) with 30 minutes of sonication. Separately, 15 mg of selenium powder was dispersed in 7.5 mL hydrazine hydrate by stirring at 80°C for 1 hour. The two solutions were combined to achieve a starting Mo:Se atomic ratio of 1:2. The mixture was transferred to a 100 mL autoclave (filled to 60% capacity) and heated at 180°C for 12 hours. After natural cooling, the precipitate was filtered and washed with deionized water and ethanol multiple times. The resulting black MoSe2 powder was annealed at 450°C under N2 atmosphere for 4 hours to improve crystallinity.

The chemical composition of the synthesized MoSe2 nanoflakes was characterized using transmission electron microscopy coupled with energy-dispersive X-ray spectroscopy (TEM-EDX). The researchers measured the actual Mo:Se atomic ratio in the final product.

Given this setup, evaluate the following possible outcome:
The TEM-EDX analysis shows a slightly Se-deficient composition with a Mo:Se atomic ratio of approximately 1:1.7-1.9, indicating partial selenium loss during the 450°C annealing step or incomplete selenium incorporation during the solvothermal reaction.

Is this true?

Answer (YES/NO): NO